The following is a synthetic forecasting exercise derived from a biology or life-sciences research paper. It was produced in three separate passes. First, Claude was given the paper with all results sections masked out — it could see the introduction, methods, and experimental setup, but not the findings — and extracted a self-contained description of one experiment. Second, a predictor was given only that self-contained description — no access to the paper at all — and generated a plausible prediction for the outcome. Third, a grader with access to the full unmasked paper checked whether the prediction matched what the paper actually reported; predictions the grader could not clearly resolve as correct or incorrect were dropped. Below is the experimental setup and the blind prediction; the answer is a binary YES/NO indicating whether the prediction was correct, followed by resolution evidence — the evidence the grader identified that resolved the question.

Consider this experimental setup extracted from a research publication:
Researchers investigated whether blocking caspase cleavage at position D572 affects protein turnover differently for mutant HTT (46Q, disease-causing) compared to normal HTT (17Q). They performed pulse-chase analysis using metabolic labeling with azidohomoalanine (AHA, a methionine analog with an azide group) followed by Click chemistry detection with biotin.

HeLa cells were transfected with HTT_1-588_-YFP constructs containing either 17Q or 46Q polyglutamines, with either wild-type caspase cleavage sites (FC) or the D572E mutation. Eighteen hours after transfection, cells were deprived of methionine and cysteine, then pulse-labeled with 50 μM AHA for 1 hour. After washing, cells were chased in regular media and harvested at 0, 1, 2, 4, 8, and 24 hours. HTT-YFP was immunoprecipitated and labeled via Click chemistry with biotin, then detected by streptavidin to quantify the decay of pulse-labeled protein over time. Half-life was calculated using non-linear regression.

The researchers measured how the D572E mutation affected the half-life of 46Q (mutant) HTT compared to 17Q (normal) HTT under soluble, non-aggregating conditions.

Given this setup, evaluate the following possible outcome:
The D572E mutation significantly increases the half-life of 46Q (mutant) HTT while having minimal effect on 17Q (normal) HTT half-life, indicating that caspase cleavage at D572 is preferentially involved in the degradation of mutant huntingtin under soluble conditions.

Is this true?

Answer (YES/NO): NO